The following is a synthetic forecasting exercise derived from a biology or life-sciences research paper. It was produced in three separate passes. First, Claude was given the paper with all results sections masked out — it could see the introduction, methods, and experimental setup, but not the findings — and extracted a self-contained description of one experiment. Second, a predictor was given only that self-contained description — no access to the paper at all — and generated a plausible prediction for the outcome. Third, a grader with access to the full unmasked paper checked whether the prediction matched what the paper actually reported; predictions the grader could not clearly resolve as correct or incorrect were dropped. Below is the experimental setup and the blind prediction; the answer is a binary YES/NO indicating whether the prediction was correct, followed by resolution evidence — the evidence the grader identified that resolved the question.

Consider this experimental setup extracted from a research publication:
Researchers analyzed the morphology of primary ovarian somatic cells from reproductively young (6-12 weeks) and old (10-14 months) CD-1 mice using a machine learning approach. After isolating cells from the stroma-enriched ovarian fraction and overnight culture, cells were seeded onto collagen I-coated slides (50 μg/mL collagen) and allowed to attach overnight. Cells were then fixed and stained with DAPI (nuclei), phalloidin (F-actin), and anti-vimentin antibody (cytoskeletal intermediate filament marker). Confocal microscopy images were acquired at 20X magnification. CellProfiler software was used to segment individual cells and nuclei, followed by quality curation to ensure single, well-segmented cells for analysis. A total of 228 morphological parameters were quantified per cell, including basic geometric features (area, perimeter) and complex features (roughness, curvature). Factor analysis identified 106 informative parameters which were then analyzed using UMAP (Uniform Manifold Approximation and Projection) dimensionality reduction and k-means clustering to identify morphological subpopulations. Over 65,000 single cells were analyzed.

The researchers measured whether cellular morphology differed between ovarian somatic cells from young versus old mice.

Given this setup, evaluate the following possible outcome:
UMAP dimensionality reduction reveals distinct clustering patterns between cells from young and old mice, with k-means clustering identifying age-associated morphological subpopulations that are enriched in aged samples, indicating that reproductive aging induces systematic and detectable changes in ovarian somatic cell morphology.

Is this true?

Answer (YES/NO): YES